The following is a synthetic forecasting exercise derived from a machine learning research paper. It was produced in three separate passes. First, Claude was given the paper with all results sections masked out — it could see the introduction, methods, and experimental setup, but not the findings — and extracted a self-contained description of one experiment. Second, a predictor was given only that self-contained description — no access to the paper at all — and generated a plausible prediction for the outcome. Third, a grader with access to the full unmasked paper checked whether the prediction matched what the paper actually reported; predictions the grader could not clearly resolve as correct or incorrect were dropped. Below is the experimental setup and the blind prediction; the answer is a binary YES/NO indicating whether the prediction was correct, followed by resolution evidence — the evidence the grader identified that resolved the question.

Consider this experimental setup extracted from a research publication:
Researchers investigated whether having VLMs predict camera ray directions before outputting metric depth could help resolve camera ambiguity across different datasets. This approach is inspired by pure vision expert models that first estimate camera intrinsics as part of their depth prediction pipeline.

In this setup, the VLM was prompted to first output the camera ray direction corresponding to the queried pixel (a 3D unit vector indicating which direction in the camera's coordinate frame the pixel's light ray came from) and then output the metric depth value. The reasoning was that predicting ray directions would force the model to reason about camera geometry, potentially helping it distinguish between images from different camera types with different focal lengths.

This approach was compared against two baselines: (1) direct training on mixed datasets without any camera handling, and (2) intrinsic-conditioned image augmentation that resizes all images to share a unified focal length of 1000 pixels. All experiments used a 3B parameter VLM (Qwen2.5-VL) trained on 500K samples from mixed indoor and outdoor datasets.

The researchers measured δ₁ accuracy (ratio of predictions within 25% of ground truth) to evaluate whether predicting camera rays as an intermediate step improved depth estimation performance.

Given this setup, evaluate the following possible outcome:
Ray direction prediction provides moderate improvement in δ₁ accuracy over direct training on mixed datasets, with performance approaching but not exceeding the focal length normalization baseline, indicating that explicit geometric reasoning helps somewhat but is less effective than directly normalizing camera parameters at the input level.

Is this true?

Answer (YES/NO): NO